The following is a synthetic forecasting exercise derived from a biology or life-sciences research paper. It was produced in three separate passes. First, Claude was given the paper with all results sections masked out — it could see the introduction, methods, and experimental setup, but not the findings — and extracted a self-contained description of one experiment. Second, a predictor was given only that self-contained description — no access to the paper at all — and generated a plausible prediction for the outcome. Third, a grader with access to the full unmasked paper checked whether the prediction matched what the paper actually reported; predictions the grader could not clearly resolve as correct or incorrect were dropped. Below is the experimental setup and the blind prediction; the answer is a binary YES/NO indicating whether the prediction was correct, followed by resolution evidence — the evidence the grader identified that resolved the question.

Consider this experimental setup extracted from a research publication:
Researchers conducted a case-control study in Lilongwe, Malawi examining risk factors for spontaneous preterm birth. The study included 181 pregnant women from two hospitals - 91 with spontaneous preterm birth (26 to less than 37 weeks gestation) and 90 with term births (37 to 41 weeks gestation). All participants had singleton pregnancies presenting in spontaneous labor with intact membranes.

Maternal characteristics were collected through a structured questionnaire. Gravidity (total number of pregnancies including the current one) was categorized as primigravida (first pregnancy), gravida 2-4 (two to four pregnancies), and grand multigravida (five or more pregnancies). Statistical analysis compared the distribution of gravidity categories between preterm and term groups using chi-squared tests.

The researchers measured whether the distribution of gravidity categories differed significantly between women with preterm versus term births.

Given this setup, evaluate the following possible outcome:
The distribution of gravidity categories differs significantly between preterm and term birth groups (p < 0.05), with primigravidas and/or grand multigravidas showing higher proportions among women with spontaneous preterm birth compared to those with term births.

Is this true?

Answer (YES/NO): NO